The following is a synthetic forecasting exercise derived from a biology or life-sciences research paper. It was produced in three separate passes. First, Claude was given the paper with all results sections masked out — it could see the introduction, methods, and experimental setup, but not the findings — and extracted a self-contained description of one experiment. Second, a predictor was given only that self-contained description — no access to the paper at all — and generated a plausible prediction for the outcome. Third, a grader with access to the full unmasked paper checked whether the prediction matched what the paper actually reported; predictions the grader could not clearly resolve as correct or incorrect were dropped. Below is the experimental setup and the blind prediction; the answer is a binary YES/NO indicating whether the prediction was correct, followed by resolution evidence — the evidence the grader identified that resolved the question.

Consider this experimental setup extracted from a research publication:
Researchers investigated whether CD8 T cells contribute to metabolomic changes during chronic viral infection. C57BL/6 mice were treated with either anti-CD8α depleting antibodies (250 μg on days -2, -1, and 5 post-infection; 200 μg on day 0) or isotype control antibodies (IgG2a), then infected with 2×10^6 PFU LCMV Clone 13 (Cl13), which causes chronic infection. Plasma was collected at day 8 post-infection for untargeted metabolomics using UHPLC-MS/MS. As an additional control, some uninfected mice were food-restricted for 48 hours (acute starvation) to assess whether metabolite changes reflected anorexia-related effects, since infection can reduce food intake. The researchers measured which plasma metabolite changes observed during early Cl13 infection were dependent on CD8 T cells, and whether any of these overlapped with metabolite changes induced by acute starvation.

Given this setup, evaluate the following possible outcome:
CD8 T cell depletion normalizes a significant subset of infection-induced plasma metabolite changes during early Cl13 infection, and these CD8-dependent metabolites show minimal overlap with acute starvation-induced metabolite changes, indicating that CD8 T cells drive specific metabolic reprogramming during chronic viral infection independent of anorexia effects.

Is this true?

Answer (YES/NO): NO